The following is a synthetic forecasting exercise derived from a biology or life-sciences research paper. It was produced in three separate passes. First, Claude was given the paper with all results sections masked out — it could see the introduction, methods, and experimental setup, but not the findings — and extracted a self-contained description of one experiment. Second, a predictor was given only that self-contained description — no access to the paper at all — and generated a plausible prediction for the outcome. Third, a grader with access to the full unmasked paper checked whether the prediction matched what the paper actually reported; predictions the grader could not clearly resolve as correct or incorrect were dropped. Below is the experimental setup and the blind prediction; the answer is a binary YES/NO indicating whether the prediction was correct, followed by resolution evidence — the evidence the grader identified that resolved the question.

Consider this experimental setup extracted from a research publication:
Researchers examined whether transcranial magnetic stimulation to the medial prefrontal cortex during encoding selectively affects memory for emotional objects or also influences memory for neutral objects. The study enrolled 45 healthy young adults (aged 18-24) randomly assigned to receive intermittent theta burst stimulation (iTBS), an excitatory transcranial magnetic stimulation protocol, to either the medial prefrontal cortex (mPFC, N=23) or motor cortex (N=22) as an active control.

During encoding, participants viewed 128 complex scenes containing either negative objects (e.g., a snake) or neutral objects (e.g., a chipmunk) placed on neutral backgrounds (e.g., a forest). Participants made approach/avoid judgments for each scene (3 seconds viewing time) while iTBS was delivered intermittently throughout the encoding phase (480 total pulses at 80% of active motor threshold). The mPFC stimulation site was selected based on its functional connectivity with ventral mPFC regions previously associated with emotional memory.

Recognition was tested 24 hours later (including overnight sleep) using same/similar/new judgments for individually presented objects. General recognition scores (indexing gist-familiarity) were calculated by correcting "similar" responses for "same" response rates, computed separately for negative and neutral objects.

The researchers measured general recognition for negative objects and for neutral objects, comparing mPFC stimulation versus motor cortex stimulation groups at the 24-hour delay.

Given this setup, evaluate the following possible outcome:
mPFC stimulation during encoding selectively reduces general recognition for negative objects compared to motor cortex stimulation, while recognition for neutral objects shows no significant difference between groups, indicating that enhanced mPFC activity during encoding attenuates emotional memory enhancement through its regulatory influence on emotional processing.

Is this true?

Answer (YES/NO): NO